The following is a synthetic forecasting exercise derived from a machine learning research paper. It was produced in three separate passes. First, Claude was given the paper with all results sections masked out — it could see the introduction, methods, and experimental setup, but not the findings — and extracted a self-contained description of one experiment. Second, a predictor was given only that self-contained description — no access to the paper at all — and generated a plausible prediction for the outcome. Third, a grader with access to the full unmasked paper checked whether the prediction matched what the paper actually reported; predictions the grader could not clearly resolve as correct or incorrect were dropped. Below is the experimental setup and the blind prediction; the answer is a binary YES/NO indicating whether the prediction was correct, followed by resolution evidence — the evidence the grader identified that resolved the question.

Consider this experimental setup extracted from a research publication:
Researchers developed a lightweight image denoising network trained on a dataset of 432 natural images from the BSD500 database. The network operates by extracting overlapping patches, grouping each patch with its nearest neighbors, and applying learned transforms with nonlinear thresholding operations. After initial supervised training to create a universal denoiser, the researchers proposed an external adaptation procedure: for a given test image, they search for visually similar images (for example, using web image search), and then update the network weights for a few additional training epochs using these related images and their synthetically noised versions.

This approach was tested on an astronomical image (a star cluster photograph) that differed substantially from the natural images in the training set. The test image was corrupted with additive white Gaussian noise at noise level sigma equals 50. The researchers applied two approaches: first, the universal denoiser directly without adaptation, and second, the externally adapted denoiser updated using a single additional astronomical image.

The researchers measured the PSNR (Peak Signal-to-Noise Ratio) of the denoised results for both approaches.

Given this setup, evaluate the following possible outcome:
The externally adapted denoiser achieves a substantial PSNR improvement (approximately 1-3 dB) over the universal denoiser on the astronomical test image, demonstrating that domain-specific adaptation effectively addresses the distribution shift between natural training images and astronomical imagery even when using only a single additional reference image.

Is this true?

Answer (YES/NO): YES